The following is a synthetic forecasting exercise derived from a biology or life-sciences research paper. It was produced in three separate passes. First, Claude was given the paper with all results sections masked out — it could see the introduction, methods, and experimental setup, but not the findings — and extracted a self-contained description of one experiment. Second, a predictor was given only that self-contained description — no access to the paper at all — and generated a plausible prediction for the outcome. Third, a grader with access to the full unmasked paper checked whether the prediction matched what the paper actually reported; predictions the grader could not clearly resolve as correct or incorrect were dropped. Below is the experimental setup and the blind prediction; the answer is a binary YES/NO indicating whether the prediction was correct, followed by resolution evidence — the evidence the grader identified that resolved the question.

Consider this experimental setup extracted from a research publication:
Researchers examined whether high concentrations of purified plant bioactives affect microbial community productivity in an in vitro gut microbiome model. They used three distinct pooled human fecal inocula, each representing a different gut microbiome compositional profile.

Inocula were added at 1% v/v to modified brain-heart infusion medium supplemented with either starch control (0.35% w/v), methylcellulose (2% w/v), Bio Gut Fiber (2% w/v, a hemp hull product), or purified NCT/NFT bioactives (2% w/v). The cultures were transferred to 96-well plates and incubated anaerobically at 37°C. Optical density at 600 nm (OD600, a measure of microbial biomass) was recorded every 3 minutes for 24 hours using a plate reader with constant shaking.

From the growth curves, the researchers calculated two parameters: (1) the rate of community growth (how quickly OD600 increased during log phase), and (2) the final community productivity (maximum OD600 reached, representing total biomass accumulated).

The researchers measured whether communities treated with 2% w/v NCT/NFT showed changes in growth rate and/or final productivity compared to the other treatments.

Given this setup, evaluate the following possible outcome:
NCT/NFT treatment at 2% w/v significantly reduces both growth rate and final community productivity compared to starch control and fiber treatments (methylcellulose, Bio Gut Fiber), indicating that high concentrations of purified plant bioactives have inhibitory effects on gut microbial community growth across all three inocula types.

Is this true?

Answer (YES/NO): NO